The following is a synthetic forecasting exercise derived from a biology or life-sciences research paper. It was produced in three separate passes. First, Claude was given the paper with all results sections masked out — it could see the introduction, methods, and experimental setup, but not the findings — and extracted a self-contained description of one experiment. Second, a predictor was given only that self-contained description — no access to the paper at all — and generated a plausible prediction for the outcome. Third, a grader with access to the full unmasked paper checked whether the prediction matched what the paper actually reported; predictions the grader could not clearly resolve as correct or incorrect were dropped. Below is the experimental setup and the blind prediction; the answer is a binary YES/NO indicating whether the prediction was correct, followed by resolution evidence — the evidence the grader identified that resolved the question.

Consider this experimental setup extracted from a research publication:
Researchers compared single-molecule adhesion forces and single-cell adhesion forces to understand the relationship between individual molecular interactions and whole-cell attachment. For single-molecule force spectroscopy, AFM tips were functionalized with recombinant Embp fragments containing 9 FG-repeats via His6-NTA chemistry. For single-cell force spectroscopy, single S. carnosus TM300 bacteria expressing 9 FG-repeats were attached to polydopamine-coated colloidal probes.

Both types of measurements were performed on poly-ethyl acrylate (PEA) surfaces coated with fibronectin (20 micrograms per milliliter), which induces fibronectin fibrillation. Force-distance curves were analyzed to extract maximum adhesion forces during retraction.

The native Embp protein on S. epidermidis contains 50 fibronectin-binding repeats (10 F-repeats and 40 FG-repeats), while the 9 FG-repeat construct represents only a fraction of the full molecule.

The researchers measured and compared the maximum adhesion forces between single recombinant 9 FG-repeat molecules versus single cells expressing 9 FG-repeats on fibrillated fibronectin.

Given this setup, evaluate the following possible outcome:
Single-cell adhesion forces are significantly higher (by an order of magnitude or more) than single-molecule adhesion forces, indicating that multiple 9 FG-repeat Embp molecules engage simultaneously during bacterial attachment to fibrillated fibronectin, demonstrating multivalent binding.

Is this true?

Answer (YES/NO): NO